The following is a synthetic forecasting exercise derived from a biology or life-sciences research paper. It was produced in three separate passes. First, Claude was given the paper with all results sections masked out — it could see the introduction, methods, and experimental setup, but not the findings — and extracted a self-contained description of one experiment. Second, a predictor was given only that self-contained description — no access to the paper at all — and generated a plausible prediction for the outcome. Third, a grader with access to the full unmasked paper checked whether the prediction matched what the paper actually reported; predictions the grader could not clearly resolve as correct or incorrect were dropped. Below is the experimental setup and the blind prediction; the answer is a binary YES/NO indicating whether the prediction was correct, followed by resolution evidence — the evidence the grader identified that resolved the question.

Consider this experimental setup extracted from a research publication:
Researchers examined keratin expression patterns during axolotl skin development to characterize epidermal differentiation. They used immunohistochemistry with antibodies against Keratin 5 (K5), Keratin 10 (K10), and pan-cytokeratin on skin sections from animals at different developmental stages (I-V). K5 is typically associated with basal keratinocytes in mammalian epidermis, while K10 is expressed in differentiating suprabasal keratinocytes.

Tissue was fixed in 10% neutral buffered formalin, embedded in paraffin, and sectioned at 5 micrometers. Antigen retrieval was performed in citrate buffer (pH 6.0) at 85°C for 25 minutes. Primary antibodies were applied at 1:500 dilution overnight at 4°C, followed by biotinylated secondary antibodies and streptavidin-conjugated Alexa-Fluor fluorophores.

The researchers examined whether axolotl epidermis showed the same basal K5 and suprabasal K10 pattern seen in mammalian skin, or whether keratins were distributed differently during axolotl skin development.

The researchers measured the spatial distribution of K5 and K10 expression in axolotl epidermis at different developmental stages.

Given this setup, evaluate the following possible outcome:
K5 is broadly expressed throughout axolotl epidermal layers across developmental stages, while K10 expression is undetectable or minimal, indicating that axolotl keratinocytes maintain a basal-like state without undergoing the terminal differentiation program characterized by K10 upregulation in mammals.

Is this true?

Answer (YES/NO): NO